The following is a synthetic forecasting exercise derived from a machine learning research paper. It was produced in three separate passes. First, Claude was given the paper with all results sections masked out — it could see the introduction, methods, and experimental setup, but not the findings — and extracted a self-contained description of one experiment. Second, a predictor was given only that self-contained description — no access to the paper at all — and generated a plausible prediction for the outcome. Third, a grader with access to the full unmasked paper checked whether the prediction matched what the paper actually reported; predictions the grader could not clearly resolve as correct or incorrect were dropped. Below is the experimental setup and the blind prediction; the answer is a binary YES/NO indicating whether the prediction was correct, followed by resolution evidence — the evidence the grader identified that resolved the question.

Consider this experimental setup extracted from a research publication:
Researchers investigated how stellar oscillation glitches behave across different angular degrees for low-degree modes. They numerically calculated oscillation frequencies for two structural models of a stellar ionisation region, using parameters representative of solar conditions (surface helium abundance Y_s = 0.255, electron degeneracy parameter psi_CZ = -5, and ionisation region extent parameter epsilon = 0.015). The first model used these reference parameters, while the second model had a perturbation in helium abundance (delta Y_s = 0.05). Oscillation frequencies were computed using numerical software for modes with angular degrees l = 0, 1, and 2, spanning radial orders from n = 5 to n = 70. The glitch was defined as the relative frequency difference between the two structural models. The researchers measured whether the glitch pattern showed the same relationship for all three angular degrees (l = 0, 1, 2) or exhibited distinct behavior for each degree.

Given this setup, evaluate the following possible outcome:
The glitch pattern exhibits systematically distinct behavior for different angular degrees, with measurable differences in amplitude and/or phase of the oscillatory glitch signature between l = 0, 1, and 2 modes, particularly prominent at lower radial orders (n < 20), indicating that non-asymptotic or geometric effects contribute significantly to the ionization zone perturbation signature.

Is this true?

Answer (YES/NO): NO